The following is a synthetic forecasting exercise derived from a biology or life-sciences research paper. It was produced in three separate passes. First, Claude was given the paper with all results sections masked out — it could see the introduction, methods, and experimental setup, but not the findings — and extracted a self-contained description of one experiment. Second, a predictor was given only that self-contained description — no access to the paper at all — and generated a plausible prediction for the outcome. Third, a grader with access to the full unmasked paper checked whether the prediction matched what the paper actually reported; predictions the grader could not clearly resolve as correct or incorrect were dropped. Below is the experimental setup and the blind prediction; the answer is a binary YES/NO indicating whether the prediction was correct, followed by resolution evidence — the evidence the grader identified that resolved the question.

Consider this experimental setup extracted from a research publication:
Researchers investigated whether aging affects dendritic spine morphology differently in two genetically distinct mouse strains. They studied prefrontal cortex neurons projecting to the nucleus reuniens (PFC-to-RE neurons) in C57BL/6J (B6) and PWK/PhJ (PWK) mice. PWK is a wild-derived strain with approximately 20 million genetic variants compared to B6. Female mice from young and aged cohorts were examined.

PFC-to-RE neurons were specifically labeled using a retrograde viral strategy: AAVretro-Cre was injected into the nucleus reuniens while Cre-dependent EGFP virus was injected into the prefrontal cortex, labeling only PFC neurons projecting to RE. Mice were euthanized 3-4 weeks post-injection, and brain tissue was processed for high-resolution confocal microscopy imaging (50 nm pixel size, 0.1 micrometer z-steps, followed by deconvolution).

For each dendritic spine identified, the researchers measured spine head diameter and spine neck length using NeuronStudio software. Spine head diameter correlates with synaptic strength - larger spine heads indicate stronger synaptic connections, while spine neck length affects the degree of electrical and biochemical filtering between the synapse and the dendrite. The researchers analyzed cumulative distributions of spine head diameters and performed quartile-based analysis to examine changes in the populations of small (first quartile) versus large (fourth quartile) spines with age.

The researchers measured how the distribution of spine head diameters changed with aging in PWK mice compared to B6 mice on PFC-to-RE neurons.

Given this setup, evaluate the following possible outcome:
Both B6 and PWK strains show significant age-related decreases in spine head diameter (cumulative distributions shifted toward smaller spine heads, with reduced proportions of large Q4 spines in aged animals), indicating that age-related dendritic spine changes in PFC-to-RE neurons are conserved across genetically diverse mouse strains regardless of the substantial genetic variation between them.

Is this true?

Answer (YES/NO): NO